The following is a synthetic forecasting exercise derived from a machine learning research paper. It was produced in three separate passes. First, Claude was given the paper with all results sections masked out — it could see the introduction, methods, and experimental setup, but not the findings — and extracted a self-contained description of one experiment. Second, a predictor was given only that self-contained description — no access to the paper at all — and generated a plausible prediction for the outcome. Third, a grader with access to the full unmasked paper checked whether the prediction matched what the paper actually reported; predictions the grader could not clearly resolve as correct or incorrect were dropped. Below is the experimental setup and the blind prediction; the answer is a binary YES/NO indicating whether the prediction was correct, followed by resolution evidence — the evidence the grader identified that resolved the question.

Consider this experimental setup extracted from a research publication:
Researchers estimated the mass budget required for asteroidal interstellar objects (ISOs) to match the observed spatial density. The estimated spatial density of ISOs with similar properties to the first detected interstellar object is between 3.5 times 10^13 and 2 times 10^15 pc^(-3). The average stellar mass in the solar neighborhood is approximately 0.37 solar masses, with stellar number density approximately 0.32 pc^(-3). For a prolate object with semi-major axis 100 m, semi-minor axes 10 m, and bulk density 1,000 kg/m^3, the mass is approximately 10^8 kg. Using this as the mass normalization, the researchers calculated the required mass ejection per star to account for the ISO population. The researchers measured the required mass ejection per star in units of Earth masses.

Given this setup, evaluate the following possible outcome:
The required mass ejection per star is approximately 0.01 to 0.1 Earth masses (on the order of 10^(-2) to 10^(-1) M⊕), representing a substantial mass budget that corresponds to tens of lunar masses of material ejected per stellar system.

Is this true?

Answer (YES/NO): NO